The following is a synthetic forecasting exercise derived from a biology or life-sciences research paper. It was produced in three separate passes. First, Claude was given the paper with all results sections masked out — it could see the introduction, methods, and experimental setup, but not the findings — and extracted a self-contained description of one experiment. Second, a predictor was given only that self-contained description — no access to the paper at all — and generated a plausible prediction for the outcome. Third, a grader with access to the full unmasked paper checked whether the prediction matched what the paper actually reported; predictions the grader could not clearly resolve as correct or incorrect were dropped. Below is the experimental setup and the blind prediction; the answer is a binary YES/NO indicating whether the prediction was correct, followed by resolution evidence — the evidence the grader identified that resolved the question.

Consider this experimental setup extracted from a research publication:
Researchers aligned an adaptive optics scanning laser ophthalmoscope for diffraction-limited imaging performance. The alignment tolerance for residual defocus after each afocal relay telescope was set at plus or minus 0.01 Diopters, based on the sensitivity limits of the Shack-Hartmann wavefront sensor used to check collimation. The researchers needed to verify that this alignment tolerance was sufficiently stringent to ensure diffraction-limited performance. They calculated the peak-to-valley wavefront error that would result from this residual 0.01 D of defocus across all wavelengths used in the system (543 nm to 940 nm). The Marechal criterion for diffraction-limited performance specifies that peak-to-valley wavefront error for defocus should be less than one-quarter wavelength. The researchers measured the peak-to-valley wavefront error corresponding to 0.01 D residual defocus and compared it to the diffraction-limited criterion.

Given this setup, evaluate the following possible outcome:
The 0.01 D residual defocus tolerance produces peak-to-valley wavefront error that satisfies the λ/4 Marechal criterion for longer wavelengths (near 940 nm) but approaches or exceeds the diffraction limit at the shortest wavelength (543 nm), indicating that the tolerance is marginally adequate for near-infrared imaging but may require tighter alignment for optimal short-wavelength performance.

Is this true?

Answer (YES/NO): NO